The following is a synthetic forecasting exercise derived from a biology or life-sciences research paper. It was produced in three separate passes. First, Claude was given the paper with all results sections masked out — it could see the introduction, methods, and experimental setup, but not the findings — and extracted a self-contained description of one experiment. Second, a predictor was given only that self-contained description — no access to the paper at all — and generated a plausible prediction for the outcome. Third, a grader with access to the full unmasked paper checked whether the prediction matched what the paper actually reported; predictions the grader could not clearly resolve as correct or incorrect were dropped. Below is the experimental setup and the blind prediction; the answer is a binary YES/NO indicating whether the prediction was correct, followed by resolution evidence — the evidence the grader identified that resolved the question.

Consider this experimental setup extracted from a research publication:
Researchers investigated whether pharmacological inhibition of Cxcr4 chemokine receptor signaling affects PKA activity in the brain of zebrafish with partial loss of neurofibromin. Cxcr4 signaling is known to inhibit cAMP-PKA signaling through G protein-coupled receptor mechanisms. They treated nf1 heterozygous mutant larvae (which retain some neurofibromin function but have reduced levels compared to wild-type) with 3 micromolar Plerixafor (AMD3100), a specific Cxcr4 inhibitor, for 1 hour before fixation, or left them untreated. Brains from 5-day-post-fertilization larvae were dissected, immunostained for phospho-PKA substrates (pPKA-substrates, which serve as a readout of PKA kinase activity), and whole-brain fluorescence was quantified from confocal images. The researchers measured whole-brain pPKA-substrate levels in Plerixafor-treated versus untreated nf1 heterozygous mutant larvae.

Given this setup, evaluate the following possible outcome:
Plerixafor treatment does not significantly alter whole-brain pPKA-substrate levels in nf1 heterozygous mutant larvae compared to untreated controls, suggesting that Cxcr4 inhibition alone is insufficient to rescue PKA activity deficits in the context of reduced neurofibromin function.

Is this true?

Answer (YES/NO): NO